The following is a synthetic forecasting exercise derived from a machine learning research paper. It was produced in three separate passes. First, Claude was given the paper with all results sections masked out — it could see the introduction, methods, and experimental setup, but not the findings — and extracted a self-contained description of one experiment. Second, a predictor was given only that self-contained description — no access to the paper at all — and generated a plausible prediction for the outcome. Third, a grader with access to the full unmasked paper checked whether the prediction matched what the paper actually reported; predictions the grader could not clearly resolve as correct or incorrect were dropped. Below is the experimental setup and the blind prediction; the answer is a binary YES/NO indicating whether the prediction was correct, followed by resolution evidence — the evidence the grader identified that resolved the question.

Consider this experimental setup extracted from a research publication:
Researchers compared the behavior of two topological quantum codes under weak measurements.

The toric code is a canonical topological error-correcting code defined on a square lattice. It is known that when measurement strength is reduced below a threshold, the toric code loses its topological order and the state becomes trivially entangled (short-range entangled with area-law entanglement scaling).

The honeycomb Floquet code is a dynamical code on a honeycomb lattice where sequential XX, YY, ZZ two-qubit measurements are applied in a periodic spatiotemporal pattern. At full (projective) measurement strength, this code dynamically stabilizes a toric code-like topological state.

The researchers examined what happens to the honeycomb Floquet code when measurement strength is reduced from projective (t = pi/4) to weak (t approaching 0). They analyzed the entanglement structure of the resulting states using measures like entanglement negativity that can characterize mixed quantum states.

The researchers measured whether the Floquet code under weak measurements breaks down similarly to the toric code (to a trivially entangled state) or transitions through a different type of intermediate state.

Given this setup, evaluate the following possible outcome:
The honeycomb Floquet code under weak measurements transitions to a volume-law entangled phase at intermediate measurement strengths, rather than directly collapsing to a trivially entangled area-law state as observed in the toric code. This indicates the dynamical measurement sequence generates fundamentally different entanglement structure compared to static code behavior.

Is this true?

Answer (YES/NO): NO